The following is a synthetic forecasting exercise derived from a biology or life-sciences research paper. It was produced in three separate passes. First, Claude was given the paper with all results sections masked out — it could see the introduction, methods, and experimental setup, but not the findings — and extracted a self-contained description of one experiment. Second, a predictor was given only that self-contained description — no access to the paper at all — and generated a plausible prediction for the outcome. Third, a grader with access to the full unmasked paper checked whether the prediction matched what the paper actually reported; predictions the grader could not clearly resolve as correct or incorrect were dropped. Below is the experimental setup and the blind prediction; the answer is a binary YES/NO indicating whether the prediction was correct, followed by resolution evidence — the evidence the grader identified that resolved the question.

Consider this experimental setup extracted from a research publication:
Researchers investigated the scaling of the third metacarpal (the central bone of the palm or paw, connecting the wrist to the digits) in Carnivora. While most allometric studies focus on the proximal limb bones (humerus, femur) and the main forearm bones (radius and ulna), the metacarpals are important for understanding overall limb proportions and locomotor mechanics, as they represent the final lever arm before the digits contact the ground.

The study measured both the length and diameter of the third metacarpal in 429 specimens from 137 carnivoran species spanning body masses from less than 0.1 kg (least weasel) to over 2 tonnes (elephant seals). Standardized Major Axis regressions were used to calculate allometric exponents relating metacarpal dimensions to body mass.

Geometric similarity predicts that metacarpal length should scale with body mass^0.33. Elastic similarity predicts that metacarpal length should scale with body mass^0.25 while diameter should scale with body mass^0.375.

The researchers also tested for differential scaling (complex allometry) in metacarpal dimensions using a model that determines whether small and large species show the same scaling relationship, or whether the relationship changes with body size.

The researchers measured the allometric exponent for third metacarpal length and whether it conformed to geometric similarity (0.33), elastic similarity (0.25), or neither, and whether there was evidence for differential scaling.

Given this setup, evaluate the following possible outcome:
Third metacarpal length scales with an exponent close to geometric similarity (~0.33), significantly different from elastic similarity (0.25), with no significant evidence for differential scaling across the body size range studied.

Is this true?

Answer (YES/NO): NO